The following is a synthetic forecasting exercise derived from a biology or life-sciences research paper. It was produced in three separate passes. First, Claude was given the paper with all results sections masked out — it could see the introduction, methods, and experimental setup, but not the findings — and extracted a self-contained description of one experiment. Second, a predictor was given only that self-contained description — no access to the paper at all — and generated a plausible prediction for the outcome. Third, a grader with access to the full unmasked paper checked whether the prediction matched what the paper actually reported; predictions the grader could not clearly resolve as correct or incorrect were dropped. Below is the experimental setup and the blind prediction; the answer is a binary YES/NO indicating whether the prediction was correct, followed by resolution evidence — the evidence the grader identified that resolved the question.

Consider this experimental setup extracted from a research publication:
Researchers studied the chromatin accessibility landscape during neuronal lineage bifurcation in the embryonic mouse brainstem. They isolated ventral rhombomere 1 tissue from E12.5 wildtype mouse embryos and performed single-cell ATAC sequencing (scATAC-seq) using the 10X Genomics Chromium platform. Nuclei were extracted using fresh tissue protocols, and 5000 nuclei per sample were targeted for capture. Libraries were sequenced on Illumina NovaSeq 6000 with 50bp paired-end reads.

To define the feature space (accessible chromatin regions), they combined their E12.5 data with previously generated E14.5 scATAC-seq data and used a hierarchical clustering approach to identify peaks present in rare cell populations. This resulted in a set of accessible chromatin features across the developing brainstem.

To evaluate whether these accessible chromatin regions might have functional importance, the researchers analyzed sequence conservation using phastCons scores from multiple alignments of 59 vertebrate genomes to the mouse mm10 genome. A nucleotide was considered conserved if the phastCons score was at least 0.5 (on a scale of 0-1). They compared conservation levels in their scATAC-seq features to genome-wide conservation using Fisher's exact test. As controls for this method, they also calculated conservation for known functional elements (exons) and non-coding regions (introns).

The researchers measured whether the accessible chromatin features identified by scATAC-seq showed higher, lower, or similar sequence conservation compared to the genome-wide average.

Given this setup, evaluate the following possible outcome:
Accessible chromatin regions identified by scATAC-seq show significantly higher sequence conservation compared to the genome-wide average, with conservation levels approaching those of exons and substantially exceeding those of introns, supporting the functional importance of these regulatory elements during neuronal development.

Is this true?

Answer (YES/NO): NO